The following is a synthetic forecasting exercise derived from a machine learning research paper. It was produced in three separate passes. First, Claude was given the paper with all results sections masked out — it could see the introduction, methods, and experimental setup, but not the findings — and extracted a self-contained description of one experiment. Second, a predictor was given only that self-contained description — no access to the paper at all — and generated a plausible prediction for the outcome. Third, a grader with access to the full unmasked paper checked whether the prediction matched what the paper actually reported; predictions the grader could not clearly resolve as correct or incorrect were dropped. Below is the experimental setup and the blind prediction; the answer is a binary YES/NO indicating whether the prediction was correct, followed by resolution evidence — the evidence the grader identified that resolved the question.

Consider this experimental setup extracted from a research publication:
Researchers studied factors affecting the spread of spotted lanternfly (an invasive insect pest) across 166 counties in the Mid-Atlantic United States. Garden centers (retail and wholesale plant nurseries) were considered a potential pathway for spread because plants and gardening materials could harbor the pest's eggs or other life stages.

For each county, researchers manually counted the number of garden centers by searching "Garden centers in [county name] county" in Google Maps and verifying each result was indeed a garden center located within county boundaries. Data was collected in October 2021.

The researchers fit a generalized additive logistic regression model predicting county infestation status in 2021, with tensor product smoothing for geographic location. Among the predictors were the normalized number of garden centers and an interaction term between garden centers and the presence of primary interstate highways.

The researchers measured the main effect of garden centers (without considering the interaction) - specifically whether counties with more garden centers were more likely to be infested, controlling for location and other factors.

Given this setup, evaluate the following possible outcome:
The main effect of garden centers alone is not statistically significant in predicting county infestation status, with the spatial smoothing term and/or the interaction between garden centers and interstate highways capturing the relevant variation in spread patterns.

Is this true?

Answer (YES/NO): NO